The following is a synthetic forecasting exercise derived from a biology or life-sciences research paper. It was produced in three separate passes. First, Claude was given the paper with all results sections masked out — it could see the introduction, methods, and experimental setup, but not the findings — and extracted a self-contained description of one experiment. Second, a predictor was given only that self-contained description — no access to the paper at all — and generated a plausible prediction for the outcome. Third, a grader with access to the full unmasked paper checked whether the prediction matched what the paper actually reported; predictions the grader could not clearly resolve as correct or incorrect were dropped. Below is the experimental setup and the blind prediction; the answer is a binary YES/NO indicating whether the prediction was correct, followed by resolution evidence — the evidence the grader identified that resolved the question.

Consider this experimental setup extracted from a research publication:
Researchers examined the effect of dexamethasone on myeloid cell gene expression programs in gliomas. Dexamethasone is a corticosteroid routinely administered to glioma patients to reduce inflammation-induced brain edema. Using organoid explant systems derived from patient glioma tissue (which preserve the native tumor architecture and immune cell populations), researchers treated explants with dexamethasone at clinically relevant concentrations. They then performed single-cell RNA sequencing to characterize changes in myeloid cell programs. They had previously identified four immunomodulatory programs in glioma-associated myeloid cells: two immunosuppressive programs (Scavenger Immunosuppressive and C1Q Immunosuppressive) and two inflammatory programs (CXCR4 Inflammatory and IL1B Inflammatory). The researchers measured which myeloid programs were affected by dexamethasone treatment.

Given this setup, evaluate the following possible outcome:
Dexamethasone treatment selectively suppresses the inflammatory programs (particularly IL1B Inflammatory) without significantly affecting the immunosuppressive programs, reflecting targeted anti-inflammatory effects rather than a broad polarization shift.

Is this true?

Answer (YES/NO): NO